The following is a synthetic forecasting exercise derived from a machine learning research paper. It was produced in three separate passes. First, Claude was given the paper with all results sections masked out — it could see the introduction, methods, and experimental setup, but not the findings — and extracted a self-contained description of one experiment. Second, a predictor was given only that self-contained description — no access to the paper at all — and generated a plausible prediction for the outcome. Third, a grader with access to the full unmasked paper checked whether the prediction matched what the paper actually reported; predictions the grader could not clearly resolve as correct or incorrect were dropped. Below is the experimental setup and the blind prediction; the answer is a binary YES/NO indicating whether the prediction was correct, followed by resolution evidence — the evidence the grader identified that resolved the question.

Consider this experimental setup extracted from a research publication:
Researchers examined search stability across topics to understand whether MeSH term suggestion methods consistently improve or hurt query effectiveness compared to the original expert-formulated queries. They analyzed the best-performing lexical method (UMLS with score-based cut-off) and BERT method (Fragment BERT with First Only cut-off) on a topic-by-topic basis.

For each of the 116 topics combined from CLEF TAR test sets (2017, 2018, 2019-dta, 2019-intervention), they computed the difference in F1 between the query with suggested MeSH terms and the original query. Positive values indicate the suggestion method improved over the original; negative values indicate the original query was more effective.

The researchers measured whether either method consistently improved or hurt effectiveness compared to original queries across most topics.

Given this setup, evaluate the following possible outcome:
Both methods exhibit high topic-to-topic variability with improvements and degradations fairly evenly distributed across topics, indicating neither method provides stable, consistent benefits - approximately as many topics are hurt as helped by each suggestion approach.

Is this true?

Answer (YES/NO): NO